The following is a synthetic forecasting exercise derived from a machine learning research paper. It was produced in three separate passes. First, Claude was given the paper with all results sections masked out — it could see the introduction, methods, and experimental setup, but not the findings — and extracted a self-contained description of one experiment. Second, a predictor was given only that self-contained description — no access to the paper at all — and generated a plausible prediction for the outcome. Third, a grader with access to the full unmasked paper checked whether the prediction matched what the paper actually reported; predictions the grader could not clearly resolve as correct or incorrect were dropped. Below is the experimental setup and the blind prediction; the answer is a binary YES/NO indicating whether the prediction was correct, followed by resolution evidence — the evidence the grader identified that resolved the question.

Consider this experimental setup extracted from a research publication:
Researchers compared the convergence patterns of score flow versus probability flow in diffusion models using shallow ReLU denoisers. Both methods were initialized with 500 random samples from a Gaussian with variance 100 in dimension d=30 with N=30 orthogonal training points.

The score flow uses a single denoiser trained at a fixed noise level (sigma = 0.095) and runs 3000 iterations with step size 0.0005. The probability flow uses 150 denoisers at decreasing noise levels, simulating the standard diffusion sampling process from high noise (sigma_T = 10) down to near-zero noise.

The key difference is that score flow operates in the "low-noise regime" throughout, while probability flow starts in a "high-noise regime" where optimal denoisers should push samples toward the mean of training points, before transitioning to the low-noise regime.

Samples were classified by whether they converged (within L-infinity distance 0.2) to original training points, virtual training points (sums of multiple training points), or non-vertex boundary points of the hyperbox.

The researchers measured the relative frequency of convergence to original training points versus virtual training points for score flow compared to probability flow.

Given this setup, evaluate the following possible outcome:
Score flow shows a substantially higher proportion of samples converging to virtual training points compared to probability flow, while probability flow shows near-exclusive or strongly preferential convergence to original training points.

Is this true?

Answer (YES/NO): NO